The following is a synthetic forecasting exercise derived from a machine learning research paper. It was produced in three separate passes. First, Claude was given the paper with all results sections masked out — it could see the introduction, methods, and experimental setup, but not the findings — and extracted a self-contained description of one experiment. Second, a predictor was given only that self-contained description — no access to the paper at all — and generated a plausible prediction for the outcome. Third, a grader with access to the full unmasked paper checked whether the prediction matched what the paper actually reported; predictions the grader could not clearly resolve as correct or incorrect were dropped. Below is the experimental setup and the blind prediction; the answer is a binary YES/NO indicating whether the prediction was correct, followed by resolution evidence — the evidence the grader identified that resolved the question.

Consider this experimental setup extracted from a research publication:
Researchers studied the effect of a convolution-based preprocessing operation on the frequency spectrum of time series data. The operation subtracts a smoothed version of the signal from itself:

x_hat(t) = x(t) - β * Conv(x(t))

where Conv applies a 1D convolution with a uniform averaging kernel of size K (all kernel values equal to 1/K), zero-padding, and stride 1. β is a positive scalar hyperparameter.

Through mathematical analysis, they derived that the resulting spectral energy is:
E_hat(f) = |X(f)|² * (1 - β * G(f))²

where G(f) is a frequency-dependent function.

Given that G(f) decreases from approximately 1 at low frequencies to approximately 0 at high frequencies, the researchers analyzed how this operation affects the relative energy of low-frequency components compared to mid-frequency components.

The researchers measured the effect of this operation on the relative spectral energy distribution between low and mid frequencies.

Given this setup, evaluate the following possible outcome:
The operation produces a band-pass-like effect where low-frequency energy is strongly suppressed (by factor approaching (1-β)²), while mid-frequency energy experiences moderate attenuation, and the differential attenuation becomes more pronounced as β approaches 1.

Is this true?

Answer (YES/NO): NO